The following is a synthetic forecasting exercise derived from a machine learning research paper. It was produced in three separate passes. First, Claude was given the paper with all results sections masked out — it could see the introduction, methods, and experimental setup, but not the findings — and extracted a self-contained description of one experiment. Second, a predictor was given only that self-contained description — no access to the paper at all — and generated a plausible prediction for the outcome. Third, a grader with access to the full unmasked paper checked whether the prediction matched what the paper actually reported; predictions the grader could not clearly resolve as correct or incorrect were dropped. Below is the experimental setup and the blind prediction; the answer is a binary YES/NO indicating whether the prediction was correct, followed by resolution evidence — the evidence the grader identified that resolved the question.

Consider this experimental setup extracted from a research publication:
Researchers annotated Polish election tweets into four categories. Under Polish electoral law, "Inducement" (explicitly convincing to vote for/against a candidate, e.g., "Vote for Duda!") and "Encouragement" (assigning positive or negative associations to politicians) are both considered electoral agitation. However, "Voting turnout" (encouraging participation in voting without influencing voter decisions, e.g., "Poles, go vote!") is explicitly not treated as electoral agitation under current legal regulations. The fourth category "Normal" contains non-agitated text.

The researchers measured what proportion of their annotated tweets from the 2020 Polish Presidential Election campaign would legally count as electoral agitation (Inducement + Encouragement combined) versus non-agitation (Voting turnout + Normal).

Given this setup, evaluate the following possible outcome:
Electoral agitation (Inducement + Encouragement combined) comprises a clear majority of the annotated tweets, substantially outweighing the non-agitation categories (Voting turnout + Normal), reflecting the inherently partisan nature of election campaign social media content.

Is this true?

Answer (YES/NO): NO